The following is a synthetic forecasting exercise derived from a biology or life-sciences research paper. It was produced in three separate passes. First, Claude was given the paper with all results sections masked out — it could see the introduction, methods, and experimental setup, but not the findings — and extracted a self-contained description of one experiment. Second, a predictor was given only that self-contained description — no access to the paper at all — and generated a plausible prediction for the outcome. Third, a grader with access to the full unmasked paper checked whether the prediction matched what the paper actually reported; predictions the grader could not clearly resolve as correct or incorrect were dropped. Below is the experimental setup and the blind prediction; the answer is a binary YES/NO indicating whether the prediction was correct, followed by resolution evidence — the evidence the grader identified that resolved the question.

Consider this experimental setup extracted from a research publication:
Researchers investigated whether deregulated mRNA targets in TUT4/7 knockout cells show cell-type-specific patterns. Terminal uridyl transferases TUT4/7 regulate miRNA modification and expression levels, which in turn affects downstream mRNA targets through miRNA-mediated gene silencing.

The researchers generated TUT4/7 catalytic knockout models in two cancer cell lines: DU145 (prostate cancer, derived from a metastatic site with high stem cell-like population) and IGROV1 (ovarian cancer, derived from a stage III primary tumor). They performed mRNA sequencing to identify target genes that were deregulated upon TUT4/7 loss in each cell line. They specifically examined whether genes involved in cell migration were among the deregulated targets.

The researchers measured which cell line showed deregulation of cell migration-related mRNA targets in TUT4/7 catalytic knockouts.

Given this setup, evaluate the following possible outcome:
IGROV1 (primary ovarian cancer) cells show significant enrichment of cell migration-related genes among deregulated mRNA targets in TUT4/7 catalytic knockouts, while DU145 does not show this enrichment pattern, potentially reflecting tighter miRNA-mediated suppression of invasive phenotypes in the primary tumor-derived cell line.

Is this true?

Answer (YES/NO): YES